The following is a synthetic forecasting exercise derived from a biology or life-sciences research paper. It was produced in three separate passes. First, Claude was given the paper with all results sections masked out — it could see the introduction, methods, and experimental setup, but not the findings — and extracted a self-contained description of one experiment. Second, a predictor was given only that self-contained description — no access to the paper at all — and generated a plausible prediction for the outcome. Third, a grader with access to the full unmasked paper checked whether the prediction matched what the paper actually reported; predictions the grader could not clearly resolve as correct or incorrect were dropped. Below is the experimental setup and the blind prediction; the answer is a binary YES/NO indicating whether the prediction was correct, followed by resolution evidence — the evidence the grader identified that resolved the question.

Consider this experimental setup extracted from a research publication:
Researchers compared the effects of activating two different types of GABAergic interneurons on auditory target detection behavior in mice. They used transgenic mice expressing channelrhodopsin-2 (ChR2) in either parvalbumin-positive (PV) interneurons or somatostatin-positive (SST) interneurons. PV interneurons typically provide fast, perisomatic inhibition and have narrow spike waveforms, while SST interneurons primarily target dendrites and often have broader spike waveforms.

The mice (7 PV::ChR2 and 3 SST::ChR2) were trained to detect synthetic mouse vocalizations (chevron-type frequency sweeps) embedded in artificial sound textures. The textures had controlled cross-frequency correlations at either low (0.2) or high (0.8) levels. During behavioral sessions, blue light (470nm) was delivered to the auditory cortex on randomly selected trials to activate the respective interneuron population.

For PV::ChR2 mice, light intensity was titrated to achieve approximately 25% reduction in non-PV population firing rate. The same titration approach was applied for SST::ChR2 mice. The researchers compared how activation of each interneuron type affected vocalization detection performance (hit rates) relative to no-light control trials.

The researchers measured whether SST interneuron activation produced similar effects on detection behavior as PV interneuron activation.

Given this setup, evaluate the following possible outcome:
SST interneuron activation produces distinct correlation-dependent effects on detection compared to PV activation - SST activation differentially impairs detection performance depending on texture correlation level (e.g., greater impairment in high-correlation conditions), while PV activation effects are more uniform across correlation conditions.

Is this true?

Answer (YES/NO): NO